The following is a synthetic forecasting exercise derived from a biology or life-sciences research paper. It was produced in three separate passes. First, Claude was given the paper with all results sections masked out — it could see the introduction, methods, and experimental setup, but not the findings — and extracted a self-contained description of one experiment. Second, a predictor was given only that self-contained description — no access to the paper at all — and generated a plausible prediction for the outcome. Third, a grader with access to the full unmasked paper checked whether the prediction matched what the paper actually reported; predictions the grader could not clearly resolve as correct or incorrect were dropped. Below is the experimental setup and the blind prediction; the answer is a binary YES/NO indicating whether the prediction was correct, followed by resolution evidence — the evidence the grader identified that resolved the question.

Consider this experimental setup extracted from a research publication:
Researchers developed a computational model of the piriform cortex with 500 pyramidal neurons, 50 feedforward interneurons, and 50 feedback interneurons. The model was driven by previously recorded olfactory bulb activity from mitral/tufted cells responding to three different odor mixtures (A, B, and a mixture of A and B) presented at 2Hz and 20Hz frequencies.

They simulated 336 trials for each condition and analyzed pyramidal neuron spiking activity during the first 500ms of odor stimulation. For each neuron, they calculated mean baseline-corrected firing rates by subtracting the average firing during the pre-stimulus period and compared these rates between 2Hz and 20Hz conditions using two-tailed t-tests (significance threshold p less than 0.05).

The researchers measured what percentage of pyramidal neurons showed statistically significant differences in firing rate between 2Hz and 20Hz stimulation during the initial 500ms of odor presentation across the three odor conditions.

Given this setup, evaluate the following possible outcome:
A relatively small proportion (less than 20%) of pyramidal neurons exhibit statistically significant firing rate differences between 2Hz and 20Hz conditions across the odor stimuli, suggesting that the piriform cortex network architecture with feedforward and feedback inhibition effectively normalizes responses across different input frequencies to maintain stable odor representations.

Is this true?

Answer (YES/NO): YES